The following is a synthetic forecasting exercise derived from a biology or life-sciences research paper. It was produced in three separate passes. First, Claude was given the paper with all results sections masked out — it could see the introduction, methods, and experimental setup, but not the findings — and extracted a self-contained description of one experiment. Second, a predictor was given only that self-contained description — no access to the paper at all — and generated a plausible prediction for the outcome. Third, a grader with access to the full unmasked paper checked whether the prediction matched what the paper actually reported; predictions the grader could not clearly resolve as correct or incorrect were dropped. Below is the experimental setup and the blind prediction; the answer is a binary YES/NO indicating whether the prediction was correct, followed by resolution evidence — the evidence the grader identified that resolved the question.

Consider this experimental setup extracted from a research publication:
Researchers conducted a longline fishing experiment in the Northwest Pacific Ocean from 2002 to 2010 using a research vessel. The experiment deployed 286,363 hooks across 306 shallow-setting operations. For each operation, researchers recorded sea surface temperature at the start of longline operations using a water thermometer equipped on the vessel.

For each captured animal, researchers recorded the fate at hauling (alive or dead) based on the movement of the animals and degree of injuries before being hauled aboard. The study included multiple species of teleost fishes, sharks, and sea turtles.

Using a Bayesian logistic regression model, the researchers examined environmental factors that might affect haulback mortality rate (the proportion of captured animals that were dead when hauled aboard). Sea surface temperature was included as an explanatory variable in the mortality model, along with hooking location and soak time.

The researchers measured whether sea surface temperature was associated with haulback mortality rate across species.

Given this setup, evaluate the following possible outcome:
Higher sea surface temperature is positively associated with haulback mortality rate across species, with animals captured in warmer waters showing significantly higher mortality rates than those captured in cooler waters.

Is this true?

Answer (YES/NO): NO